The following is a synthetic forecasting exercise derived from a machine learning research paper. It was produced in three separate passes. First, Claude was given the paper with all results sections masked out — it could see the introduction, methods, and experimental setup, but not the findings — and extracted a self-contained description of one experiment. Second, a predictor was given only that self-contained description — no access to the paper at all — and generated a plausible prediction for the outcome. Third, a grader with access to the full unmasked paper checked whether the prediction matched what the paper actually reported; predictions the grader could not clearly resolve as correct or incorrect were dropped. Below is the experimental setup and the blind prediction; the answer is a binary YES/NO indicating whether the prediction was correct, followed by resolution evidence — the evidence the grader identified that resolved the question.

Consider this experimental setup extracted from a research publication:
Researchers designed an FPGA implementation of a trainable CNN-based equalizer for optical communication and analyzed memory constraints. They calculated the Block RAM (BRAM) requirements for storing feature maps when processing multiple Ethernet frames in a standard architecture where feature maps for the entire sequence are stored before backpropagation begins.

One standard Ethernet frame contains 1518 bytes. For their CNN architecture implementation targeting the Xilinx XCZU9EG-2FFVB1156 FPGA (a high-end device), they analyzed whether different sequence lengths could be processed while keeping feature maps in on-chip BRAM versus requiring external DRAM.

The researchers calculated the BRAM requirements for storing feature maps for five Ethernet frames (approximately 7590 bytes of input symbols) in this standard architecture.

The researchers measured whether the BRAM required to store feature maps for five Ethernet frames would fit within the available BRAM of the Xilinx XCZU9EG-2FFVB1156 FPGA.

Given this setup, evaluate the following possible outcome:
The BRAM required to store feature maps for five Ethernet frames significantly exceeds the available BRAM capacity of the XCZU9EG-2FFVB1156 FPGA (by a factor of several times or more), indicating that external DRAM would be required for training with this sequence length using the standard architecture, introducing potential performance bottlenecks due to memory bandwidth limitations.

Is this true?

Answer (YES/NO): NO